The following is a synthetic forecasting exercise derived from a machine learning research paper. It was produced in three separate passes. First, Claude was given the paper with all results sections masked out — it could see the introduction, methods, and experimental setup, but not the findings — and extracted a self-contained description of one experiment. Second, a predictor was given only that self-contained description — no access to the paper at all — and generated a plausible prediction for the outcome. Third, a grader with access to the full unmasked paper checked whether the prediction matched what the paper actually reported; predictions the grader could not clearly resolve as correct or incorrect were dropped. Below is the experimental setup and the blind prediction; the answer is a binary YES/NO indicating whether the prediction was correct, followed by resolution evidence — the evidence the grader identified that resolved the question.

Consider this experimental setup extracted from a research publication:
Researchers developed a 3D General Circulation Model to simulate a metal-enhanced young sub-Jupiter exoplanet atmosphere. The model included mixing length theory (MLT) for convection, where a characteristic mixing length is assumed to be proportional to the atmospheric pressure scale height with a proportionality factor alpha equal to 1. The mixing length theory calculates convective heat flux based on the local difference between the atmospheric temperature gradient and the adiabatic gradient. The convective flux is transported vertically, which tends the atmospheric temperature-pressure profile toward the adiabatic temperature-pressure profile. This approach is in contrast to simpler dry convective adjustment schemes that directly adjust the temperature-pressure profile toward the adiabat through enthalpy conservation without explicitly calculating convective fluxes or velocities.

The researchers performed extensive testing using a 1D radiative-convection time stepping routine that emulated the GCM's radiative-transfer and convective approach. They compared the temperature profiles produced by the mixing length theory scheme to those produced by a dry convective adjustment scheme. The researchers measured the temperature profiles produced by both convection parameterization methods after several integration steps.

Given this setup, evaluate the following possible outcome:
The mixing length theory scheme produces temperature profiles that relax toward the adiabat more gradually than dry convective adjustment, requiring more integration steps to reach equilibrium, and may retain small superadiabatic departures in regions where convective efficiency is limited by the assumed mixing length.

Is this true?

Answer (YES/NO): NO